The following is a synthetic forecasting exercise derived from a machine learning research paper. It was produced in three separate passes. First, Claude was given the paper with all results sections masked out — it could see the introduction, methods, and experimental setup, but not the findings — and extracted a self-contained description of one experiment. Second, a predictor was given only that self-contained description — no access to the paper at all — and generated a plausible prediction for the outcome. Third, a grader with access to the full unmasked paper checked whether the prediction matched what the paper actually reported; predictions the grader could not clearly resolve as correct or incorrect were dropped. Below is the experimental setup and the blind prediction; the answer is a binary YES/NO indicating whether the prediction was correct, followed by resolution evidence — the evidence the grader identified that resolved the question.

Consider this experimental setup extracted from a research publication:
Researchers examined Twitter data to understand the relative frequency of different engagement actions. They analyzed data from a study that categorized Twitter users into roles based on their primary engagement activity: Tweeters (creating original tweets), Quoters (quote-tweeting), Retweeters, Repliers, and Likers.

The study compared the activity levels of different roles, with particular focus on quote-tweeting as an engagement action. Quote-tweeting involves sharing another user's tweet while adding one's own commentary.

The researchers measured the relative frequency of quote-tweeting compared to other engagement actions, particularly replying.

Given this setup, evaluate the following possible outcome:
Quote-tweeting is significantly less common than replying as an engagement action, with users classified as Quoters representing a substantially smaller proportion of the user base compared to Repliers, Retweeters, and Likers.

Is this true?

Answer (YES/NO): YES